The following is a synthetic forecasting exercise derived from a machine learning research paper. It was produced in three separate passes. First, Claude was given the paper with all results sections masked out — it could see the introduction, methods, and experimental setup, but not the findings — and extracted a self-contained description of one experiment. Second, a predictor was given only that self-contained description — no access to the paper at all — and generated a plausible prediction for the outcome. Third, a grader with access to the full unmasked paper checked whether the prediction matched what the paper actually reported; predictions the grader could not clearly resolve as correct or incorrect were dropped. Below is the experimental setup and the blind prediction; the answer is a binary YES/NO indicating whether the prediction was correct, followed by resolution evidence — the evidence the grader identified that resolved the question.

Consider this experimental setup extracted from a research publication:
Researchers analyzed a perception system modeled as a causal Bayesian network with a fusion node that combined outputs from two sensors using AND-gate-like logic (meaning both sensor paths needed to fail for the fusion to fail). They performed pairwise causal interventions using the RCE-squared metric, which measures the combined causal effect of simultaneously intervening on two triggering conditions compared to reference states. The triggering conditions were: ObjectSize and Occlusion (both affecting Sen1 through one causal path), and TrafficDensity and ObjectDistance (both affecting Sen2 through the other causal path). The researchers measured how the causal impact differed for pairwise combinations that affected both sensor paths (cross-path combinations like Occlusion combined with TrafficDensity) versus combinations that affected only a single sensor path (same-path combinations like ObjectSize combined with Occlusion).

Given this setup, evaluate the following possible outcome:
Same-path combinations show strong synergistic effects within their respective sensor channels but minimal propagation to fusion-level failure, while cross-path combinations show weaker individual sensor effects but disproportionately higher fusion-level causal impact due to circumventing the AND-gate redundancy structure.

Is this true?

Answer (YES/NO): NO